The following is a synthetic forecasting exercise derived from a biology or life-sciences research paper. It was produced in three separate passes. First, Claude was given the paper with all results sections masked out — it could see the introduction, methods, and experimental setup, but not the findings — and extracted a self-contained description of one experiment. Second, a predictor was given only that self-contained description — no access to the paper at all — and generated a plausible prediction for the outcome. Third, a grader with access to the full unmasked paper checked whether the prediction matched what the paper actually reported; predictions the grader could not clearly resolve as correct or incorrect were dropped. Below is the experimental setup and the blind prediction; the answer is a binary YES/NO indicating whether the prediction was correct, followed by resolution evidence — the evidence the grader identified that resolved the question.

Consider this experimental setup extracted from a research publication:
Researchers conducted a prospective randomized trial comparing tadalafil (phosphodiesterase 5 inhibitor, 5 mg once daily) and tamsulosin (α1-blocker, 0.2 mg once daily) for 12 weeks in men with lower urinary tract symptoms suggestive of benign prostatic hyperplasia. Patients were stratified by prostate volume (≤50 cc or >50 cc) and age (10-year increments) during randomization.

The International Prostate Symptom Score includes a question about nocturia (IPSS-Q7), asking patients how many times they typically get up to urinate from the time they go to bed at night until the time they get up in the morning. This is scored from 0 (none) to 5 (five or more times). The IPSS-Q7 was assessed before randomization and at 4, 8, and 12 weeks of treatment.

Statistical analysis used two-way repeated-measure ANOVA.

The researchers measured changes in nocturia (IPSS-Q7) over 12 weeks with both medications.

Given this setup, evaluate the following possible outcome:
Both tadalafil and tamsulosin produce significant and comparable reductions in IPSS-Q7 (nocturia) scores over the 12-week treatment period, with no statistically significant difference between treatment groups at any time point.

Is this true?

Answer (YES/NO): NO